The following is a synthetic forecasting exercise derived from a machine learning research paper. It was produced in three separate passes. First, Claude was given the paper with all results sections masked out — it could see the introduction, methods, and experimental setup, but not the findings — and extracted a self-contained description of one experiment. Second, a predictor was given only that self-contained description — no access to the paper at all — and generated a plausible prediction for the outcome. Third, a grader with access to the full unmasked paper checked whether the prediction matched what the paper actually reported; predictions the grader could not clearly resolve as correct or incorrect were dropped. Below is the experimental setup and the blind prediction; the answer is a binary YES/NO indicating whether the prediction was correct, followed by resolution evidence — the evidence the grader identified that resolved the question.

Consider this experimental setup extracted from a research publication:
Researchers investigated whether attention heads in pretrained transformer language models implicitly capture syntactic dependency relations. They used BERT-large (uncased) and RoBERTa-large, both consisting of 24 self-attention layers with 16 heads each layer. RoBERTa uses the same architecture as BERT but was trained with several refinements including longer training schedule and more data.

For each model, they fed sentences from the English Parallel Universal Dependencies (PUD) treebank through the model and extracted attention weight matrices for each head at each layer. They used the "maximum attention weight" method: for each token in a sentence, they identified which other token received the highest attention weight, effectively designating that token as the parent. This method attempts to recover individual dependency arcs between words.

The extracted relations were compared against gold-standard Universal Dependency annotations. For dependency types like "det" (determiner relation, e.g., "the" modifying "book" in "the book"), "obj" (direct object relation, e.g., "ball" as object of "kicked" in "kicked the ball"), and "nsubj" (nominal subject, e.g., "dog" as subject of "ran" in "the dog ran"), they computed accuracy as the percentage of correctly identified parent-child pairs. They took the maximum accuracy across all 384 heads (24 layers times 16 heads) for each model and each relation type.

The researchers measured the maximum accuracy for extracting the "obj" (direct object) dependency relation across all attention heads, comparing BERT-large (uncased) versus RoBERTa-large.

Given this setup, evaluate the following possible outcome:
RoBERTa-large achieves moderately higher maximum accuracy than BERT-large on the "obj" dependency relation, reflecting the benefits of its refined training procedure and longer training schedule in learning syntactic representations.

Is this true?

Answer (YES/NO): NO